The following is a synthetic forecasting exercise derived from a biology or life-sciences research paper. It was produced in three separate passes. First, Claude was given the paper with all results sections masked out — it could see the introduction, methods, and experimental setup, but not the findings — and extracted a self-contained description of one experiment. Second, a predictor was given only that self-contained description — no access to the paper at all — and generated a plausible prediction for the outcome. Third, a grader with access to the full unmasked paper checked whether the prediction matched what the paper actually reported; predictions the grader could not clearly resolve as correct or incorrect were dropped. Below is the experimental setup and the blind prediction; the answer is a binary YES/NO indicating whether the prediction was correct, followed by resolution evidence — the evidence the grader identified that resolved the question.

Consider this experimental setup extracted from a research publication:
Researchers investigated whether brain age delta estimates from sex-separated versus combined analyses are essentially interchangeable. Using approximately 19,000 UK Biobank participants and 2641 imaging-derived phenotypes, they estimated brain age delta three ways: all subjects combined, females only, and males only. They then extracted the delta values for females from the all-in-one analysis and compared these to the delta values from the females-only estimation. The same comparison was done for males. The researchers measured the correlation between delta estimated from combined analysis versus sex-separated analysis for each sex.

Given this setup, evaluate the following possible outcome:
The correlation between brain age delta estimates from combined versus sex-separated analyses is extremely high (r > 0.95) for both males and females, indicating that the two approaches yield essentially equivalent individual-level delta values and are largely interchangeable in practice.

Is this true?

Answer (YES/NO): YES